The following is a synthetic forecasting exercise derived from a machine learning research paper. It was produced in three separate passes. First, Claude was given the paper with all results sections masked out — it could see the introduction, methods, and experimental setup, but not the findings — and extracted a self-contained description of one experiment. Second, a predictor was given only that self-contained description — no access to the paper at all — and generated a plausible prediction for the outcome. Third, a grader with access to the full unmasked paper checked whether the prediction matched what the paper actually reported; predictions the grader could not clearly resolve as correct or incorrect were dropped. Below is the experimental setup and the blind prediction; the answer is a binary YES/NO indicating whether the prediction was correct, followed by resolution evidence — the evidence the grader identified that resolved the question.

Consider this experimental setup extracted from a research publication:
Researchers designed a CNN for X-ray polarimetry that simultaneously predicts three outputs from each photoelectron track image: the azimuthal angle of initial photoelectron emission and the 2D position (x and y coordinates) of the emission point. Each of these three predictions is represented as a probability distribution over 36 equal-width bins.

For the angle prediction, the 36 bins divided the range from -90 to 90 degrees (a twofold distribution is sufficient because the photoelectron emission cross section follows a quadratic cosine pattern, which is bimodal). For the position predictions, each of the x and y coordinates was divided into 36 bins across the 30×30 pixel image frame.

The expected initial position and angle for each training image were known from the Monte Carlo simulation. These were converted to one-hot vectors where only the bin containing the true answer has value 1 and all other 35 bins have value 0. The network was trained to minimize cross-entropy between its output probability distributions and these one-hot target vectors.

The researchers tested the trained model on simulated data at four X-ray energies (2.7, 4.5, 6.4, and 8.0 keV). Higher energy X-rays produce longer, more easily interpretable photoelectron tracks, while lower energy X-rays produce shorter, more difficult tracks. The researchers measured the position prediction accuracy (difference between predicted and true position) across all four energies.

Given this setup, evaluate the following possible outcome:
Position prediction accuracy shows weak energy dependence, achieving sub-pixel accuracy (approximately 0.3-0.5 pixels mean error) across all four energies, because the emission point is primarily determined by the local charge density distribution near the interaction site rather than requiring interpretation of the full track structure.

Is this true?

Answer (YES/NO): NO